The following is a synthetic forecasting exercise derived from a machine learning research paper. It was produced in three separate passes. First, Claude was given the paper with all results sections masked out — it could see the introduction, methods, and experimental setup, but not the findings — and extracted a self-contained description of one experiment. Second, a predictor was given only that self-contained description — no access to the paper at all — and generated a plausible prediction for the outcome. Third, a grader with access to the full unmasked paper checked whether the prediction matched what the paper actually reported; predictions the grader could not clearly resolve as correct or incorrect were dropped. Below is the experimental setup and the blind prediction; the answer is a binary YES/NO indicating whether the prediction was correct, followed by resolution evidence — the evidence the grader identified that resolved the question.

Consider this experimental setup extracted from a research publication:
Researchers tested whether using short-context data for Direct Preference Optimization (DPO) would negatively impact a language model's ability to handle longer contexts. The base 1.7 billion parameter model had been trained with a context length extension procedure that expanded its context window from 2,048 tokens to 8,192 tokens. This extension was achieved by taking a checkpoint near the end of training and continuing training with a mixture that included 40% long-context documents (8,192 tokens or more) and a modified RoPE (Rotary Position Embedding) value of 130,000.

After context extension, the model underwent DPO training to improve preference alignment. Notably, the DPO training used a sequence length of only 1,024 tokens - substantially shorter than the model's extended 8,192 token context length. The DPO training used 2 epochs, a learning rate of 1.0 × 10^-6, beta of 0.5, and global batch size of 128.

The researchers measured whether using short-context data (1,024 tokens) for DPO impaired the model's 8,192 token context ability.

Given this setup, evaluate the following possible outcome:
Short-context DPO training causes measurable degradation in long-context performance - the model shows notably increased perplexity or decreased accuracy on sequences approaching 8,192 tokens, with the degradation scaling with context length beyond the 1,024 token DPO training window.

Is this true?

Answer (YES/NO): NO